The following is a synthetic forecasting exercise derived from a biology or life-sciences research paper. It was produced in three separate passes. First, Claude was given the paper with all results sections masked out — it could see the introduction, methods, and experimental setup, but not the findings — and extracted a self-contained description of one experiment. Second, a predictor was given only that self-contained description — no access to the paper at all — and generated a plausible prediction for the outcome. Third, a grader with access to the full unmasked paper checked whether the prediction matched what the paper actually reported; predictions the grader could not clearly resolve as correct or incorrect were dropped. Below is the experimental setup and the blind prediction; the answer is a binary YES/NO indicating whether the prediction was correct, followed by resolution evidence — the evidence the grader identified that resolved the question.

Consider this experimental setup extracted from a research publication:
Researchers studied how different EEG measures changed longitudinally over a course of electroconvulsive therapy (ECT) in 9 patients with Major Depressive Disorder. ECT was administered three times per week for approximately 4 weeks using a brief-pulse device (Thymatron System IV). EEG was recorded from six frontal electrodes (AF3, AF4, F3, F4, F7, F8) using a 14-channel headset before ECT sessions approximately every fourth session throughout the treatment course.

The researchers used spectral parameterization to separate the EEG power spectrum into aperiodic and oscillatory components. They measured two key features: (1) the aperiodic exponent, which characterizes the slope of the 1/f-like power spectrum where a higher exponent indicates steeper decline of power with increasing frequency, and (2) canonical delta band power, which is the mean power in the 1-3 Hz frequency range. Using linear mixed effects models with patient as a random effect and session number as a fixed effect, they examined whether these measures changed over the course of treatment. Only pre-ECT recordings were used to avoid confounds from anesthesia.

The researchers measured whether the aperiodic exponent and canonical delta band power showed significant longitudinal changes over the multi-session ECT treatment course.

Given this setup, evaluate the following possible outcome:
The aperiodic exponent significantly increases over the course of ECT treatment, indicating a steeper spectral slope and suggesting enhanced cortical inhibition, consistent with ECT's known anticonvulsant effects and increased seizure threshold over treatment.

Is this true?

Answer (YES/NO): YES